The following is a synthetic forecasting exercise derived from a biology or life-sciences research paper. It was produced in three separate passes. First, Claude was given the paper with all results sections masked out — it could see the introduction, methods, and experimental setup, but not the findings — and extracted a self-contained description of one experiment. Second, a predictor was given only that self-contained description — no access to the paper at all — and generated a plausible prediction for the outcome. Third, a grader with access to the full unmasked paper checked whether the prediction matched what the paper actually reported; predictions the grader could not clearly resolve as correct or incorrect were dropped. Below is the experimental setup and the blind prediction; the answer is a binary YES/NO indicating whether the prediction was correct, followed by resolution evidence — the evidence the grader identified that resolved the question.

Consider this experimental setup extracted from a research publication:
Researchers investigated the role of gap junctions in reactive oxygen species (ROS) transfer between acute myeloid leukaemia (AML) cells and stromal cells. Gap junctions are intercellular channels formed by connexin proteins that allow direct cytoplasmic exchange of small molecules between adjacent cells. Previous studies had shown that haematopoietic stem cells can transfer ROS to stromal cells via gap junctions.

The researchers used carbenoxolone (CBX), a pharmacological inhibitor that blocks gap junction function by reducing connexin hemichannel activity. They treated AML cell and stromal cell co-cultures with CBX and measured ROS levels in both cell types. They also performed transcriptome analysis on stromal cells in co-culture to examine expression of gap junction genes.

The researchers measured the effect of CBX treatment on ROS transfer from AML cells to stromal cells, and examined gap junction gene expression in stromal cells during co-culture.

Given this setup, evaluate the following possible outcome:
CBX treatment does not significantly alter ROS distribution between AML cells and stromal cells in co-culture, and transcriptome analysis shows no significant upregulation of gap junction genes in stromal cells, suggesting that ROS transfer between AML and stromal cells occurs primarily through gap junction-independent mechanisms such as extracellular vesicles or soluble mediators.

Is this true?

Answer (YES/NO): NO